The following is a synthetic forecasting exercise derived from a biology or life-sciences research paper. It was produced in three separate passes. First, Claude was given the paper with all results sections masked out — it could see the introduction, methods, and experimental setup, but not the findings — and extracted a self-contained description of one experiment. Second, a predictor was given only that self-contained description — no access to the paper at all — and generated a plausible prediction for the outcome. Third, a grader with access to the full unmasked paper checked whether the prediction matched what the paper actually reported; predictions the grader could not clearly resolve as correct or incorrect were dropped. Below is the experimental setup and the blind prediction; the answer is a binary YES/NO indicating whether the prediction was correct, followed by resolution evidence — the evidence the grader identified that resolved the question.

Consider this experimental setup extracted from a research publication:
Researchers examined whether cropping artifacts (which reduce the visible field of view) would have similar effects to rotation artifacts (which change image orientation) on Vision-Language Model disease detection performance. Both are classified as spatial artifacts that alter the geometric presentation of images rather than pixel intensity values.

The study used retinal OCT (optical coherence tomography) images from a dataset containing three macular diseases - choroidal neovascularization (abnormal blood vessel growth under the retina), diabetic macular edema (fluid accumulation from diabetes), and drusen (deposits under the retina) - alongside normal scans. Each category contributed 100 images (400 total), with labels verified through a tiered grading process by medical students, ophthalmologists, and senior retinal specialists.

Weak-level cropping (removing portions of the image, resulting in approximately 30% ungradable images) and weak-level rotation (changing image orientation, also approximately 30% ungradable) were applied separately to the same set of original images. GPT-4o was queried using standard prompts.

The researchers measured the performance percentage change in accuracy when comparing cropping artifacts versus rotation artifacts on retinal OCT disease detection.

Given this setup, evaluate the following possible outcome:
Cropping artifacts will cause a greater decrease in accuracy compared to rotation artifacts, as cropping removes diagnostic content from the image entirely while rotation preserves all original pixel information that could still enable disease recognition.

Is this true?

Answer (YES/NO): NO